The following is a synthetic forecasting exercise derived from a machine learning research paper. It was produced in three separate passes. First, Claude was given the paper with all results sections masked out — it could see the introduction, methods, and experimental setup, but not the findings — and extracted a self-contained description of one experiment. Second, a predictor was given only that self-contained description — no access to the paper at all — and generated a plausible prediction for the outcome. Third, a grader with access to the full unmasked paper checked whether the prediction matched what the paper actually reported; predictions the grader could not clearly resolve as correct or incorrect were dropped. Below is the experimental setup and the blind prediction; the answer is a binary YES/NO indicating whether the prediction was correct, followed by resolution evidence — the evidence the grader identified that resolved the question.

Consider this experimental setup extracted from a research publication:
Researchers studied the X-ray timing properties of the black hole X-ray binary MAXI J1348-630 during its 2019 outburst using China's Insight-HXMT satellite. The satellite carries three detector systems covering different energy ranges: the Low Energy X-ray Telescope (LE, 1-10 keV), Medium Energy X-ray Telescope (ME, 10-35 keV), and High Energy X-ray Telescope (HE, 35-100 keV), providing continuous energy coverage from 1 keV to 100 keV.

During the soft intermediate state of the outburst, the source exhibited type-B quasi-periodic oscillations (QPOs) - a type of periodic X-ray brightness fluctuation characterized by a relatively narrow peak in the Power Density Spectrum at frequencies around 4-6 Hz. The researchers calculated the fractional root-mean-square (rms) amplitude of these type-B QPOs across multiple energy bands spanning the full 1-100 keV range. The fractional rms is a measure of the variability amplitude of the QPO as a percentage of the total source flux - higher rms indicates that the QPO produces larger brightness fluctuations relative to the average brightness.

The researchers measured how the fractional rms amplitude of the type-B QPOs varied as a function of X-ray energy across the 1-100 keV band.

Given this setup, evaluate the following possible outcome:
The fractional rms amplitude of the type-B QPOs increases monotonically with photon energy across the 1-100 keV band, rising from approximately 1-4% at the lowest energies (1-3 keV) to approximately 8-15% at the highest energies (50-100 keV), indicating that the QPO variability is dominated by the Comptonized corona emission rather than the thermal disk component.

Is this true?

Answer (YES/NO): NO